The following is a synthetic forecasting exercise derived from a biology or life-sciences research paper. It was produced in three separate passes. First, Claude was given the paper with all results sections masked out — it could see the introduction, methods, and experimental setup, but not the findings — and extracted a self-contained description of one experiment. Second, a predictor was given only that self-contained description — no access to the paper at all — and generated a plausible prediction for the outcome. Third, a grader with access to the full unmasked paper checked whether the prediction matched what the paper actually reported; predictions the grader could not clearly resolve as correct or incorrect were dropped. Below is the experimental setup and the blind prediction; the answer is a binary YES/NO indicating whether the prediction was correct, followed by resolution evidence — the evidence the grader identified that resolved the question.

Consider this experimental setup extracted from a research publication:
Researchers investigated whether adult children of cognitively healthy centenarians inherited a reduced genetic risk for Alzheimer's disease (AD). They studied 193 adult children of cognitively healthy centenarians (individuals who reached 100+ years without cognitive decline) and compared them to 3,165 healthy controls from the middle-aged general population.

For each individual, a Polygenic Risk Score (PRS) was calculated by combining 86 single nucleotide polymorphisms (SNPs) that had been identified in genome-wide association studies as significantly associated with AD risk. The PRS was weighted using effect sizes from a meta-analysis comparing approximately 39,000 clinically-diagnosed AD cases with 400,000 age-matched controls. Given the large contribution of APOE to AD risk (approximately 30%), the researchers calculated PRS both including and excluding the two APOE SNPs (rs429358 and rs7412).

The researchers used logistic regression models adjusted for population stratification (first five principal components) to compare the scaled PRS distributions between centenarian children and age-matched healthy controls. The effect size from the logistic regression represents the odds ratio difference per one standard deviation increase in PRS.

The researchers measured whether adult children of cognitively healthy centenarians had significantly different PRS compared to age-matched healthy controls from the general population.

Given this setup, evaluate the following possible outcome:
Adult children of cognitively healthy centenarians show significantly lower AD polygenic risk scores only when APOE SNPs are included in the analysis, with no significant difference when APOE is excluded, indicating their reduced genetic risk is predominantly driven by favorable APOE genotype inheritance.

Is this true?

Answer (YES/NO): YES